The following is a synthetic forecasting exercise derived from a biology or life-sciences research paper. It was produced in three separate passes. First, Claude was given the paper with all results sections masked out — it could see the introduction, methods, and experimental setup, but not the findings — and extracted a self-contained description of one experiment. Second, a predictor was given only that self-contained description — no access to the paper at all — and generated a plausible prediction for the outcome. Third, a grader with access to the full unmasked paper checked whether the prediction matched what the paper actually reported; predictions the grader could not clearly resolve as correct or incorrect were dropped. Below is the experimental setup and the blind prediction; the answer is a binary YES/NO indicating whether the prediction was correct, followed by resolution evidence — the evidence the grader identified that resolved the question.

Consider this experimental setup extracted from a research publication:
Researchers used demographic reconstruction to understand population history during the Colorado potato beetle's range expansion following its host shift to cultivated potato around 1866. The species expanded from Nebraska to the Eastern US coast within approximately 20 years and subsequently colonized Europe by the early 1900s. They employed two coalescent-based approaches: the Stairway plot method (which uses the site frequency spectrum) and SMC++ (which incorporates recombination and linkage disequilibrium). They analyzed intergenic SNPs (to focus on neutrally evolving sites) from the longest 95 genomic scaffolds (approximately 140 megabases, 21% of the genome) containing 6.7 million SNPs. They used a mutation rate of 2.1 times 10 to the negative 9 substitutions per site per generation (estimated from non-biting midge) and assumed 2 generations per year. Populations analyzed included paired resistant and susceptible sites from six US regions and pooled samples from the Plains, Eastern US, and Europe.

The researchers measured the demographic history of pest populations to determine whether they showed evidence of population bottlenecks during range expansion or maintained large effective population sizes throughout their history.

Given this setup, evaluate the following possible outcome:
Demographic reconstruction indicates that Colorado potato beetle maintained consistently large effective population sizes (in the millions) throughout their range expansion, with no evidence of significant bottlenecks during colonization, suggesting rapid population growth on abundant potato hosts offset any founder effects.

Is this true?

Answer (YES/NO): NO